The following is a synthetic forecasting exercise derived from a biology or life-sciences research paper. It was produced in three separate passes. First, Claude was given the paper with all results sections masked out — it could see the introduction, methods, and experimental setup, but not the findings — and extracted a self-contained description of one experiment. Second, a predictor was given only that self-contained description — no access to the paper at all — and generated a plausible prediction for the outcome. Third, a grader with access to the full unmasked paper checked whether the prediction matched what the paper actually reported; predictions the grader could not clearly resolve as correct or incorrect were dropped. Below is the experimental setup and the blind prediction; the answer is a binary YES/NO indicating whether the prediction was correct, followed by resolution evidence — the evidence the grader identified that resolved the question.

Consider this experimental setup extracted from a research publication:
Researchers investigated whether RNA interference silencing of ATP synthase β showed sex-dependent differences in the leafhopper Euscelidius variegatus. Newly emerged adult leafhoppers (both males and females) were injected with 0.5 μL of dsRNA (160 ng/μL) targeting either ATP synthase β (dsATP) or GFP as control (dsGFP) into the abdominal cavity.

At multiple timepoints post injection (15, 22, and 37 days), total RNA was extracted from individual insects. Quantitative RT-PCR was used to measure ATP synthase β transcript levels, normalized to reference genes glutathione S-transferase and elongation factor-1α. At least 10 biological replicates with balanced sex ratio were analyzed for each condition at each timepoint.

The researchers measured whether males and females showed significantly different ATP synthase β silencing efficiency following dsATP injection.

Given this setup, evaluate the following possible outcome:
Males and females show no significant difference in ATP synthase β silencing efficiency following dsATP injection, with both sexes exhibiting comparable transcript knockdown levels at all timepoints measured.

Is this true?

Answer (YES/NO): YES